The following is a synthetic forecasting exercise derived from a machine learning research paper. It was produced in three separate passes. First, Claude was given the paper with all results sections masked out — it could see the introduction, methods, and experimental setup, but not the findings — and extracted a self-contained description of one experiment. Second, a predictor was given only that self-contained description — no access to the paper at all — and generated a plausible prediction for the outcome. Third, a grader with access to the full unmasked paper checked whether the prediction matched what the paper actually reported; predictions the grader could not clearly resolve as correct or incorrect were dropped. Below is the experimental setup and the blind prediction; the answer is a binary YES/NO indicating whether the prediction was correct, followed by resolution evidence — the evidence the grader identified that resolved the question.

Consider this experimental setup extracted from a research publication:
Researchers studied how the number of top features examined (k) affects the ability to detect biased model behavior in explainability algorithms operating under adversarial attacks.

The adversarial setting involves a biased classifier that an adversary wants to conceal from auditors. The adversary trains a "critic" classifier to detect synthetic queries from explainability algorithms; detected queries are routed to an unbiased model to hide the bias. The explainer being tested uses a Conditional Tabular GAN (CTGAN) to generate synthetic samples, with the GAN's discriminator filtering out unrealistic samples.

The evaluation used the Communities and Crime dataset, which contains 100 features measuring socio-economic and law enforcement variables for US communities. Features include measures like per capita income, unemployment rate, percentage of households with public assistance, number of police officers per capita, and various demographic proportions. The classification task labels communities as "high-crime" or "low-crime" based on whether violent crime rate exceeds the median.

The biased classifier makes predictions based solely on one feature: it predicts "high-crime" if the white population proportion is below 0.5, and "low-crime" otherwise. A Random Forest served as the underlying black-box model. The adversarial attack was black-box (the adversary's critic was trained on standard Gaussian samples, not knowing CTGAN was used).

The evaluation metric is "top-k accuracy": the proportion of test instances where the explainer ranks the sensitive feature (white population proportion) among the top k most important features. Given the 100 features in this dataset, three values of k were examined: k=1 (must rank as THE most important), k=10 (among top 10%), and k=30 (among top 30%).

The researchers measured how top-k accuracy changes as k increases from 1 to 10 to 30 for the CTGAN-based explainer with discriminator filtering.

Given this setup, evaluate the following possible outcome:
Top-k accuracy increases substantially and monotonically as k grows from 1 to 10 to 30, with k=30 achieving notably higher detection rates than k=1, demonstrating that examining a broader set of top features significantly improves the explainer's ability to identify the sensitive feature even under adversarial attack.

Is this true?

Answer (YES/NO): YES